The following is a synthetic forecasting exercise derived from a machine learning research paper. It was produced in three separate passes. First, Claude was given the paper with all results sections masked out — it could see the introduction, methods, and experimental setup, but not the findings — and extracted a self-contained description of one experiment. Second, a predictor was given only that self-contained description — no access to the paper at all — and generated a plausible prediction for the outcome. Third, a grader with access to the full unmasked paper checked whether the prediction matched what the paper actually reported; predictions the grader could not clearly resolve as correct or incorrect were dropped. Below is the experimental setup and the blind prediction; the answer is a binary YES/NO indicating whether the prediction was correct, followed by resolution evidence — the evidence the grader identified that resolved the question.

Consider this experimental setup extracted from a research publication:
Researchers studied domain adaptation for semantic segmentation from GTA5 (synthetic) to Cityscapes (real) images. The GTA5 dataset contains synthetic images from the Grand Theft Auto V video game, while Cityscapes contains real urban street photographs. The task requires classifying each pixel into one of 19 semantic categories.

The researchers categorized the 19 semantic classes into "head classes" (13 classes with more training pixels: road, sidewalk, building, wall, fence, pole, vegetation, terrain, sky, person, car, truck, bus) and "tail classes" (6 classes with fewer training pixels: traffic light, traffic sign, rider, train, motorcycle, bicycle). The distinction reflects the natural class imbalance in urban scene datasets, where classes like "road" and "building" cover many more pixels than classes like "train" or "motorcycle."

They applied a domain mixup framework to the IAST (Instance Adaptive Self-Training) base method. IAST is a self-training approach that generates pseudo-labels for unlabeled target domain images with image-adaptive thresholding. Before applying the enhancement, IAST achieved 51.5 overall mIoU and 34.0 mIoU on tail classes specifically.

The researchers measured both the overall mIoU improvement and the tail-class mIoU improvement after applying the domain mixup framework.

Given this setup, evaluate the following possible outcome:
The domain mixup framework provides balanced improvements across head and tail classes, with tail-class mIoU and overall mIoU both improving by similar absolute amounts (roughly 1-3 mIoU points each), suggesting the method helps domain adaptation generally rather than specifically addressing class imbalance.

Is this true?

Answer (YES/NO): NO